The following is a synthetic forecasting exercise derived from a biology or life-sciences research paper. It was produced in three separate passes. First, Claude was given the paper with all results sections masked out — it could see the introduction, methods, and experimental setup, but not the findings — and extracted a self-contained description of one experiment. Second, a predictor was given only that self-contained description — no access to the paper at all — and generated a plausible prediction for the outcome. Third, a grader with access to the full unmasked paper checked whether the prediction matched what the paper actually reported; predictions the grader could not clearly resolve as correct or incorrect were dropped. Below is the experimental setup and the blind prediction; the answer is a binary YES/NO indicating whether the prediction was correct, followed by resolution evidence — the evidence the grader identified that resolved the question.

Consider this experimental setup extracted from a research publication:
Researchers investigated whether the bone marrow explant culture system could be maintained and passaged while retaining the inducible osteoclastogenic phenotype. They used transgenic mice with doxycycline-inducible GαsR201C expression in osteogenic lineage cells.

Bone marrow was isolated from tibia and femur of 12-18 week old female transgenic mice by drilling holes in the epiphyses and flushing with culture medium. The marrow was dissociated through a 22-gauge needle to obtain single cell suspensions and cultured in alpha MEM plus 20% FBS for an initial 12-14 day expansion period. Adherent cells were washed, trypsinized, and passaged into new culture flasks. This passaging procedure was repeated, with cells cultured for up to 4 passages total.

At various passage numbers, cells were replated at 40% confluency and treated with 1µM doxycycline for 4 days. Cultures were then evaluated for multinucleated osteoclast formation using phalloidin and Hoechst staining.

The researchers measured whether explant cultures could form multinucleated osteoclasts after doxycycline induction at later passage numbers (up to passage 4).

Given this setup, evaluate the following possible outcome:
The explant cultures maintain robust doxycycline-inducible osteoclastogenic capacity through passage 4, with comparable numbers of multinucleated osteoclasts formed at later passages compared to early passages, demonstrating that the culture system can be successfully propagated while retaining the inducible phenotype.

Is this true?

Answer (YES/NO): YES